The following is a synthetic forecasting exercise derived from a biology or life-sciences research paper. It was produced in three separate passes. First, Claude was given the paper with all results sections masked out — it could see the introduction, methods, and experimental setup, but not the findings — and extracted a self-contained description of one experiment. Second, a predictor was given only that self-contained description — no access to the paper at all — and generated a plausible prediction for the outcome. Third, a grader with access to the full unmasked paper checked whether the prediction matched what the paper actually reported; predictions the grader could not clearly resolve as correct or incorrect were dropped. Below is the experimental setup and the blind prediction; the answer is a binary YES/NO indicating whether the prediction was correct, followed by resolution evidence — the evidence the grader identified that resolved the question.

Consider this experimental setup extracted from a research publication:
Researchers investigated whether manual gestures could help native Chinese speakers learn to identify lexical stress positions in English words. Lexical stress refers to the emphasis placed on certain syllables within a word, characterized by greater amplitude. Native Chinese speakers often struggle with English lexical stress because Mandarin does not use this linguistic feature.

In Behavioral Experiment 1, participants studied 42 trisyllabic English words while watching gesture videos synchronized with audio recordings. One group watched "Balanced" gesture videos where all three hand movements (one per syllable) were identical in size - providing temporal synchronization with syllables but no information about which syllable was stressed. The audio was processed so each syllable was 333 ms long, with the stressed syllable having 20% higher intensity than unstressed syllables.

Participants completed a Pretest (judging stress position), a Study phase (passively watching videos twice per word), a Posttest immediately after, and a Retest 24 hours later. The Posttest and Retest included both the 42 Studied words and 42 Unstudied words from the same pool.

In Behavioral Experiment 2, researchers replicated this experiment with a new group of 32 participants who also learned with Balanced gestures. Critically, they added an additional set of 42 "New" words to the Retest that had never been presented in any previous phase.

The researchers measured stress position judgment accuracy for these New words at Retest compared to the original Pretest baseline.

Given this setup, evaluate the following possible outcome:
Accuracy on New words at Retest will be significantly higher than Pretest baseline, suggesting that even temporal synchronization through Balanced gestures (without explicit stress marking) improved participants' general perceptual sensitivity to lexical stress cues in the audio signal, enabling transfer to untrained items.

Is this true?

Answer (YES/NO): YES